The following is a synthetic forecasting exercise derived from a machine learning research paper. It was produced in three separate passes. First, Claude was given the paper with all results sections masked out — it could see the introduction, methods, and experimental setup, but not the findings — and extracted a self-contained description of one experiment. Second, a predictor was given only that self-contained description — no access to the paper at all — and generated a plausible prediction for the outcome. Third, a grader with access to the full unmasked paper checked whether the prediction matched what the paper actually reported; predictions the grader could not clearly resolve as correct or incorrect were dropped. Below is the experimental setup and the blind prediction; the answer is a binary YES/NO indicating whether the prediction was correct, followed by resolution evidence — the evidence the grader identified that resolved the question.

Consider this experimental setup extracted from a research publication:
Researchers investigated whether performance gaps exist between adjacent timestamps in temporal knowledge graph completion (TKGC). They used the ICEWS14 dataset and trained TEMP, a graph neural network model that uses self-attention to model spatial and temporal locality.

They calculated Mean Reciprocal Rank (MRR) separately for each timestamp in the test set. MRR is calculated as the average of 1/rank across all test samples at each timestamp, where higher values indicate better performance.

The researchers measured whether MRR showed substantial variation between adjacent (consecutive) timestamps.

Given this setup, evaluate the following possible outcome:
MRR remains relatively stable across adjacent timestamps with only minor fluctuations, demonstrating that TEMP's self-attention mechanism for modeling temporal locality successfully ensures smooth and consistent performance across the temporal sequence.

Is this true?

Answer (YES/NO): NO